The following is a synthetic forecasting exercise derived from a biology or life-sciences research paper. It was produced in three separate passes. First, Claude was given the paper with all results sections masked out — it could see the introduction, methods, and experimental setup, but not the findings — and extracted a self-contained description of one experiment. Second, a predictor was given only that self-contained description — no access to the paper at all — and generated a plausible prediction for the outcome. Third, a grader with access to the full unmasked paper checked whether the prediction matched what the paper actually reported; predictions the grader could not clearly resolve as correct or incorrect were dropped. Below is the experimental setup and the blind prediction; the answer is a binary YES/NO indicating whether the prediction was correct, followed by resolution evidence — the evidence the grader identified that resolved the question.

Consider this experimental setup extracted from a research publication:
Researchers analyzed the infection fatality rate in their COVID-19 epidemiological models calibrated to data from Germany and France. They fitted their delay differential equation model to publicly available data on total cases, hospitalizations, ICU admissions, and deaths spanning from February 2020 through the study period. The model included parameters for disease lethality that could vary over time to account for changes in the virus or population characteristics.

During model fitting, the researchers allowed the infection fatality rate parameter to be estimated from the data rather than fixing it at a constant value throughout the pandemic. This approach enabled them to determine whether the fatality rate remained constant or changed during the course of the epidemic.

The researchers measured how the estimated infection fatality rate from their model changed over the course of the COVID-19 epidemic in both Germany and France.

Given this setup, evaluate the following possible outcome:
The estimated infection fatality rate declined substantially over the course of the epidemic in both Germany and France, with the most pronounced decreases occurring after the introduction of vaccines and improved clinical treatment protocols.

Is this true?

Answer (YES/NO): NO